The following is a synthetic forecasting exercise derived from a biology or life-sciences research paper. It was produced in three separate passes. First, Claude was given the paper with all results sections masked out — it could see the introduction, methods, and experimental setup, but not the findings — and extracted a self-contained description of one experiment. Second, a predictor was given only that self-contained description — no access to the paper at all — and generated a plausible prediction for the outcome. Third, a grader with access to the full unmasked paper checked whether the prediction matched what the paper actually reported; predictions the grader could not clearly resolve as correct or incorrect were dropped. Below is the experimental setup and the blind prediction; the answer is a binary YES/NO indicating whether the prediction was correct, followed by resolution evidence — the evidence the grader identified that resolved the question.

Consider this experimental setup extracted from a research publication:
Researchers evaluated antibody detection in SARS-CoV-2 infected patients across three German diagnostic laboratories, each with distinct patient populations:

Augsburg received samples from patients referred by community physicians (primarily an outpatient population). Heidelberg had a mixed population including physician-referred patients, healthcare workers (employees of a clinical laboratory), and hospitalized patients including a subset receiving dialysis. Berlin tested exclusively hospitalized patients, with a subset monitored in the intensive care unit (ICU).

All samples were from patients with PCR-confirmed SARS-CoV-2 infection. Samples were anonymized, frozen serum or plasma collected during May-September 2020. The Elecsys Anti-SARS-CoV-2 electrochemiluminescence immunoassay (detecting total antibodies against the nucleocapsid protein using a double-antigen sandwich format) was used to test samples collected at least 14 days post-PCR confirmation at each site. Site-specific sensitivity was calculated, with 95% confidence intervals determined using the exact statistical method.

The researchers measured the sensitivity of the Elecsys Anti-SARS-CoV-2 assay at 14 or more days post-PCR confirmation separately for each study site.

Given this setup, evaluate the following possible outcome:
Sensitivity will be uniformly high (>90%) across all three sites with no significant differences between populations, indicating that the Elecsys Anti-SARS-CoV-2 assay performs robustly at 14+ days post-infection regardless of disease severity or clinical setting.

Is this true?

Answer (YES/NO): NO